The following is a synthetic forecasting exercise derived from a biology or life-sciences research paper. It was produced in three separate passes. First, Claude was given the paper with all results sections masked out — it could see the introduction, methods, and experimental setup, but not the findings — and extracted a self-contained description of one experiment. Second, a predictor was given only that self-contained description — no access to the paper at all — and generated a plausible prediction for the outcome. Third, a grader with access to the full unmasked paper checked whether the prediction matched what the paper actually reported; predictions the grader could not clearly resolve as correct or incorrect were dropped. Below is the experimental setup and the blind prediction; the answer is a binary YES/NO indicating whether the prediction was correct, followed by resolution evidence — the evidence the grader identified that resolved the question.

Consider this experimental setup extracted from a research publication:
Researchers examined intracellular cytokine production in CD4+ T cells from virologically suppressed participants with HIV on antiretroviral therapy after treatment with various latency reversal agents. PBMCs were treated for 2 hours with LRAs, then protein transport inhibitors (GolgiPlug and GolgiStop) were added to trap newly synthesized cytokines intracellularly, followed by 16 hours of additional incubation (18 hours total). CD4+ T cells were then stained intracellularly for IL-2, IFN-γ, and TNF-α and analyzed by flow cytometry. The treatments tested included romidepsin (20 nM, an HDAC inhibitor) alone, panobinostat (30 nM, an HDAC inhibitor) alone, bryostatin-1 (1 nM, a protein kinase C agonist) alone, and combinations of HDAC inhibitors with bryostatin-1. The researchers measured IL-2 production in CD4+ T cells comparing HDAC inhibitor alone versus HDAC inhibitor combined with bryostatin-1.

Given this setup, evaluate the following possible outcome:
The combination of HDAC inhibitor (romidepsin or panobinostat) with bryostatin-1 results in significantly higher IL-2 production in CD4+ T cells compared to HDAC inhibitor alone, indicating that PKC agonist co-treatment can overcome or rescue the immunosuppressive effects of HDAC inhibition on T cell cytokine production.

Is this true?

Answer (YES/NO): NO